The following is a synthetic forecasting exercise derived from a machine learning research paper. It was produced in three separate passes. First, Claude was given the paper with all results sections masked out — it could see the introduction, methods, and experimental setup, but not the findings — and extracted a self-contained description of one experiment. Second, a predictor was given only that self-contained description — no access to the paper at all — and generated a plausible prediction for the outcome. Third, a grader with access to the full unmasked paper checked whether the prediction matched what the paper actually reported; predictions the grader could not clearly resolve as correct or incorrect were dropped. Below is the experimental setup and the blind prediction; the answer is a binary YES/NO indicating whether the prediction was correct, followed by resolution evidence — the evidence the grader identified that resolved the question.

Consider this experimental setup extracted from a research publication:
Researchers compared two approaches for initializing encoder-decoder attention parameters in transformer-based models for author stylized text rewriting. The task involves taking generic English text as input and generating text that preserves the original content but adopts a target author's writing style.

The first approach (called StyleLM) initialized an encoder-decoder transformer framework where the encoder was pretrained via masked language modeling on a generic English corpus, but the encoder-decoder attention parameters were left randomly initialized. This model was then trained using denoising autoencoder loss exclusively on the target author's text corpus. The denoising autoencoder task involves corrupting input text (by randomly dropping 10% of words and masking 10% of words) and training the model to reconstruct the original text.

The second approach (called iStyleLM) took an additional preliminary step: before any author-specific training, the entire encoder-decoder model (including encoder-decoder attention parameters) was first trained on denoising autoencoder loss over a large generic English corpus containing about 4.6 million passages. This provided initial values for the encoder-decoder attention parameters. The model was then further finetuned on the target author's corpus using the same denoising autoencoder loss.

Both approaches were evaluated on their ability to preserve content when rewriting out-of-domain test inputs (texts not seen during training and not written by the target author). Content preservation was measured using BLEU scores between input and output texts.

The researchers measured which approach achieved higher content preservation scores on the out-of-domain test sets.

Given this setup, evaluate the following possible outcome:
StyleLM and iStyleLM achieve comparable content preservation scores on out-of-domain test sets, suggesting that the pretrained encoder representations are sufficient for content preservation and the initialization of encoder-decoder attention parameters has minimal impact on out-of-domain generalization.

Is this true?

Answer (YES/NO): NO